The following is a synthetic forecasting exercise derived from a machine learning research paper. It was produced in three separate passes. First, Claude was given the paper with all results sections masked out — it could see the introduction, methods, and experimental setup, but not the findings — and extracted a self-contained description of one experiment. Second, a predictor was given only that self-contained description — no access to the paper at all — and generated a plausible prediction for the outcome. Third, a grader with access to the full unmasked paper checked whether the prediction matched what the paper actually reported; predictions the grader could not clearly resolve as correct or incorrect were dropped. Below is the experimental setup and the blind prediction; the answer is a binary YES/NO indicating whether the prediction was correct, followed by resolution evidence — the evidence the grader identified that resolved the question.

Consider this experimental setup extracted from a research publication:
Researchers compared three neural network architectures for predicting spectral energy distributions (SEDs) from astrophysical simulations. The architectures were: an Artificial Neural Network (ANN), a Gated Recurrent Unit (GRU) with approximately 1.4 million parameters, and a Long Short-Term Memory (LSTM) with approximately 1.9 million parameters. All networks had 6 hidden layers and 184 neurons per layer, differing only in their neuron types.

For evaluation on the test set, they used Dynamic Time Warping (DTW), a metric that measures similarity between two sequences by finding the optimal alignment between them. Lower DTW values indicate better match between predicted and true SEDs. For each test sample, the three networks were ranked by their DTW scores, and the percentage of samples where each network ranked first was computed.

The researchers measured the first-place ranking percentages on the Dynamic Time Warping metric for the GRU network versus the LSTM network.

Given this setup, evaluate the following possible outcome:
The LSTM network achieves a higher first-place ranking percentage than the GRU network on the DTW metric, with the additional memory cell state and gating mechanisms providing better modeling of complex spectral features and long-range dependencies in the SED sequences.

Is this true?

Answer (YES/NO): NO